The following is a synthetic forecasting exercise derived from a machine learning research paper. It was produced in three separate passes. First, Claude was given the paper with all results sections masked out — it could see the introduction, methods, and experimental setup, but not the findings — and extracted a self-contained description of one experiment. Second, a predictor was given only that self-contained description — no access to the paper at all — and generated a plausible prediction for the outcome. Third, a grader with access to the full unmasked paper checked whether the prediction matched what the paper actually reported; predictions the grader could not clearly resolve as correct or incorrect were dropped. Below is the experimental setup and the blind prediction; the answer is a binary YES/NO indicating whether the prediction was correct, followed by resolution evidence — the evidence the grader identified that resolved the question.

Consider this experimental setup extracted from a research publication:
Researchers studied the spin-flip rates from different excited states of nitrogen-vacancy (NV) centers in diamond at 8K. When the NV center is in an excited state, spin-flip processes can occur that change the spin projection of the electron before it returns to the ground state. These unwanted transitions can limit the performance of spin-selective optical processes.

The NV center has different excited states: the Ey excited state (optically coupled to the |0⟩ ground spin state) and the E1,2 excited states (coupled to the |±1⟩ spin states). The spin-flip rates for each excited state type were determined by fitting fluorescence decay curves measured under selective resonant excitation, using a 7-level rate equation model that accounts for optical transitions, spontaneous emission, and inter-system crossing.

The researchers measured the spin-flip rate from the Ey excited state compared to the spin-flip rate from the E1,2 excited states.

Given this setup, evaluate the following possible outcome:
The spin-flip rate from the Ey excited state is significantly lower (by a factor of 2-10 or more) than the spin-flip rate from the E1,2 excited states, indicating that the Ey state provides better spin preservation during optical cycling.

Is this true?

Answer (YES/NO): YES